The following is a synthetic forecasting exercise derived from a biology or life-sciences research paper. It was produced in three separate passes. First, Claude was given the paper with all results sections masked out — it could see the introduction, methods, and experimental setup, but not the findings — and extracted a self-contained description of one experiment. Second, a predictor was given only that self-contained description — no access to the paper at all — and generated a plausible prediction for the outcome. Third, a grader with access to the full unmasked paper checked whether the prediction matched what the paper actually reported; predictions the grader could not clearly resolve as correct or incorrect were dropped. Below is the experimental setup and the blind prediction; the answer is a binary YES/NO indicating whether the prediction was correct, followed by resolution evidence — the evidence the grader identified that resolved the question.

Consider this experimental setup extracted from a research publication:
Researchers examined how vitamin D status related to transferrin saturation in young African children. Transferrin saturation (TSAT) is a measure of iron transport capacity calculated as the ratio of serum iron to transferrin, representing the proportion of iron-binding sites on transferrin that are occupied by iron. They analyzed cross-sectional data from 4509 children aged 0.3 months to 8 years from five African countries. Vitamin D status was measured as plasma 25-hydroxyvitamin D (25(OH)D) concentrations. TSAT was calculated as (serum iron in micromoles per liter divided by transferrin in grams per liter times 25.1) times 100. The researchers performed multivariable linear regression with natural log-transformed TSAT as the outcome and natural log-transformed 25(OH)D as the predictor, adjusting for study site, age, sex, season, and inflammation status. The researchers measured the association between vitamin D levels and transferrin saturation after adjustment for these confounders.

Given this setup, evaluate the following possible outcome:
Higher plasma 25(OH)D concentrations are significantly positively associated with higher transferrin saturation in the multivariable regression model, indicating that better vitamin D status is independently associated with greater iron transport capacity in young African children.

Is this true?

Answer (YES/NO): NO